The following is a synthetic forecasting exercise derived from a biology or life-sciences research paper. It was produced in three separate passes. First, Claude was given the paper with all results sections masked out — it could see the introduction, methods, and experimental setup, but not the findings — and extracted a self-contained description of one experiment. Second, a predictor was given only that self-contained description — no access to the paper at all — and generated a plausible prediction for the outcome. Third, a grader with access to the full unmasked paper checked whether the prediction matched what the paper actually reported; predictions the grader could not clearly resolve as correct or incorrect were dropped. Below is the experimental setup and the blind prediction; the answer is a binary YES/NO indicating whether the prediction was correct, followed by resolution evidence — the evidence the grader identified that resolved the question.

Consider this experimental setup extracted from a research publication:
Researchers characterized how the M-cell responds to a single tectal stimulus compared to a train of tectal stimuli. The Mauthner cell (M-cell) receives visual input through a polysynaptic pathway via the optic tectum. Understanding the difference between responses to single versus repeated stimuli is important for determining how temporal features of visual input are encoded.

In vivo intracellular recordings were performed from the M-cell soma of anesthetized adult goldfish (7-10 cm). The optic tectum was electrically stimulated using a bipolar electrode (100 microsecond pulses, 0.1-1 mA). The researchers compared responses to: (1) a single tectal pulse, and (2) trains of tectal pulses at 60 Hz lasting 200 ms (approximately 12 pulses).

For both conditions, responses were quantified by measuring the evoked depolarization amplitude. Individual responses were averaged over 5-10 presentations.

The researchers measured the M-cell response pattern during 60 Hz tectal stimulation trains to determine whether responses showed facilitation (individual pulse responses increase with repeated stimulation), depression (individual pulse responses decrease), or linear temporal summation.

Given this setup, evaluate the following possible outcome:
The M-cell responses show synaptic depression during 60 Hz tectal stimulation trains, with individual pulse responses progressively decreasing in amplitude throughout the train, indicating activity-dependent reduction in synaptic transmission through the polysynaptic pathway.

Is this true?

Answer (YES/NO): NO